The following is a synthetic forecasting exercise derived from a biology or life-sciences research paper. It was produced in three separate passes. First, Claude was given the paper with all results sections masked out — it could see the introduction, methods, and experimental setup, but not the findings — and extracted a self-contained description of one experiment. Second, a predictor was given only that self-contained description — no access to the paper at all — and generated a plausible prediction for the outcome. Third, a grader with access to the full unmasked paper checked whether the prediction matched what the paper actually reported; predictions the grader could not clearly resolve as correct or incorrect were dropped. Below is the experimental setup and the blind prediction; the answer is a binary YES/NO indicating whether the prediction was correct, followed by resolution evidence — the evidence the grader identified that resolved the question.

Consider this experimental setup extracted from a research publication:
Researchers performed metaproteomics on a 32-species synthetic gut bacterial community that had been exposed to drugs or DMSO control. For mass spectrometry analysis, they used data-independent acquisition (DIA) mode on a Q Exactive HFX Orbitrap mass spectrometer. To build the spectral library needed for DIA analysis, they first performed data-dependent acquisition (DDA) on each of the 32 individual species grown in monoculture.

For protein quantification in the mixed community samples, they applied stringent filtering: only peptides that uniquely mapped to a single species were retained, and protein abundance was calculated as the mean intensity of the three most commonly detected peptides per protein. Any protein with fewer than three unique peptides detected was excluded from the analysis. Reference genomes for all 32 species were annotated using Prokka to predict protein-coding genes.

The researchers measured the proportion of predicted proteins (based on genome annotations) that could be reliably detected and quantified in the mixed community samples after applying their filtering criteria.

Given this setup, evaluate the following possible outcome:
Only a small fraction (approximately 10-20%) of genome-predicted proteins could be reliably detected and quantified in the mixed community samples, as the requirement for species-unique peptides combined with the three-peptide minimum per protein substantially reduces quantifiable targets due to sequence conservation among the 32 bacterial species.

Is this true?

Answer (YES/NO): NO